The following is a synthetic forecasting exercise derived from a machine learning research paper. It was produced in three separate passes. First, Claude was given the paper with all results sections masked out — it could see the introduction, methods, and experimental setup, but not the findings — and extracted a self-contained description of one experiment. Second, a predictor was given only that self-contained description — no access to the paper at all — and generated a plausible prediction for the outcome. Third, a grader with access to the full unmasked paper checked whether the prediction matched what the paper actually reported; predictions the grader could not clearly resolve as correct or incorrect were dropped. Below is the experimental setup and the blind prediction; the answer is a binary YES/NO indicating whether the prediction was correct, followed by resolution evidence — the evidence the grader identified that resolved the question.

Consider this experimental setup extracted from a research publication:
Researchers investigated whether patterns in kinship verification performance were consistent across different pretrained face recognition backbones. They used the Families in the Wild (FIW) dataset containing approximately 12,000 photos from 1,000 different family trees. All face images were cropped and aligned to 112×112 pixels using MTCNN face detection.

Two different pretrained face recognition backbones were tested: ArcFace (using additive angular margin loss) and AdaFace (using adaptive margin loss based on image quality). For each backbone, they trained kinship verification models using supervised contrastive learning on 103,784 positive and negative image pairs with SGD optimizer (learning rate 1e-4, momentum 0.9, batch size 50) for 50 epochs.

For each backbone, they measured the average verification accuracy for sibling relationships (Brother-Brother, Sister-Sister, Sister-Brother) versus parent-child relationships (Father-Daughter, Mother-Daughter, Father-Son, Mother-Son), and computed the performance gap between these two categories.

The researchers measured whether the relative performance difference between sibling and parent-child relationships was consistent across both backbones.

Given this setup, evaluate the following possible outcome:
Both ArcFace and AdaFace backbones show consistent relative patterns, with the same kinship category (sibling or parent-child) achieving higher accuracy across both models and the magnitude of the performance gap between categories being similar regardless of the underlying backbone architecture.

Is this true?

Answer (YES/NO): YES